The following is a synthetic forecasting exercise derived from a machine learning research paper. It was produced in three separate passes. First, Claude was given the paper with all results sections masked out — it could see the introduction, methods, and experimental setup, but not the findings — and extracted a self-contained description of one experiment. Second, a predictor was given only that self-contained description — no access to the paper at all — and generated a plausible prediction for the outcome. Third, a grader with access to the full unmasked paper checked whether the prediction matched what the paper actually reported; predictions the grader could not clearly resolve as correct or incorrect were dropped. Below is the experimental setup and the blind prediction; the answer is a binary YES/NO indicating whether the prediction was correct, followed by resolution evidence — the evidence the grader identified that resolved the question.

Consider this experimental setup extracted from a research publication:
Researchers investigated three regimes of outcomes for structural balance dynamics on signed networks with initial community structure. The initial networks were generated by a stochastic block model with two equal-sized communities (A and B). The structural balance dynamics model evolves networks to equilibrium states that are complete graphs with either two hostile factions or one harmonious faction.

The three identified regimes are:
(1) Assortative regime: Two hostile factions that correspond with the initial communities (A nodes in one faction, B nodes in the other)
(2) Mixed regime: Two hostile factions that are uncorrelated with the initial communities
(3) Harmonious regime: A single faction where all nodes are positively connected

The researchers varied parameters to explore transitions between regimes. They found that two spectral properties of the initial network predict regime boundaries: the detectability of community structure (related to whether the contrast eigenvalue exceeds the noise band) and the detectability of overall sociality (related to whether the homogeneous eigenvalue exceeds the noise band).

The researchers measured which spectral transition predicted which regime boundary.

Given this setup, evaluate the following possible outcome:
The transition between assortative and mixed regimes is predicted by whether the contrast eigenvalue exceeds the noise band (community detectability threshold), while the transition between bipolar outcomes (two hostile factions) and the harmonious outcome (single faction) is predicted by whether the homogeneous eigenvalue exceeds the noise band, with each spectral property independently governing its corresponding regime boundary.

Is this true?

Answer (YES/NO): YES